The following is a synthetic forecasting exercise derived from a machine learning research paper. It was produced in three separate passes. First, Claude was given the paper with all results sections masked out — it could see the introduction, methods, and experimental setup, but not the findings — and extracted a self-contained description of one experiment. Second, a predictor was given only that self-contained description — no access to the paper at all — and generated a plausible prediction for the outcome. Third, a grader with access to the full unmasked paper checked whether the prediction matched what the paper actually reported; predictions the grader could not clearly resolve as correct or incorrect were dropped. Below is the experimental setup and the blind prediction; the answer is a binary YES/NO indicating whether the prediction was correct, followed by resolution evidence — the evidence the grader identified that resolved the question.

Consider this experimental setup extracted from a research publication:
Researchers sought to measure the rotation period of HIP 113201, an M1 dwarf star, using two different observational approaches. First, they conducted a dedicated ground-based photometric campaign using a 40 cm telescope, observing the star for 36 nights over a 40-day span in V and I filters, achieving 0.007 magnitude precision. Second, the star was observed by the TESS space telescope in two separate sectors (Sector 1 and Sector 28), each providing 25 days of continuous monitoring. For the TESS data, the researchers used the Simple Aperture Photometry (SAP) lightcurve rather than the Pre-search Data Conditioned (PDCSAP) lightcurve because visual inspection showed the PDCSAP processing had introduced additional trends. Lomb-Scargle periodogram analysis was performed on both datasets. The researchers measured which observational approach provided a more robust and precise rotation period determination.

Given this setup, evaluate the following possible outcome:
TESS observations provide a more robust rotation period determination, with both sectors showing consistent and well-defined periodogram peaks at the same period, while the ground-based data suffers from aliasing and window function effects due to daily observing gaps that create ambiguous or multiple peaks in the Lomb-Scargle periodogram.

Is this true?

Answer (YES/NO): NO